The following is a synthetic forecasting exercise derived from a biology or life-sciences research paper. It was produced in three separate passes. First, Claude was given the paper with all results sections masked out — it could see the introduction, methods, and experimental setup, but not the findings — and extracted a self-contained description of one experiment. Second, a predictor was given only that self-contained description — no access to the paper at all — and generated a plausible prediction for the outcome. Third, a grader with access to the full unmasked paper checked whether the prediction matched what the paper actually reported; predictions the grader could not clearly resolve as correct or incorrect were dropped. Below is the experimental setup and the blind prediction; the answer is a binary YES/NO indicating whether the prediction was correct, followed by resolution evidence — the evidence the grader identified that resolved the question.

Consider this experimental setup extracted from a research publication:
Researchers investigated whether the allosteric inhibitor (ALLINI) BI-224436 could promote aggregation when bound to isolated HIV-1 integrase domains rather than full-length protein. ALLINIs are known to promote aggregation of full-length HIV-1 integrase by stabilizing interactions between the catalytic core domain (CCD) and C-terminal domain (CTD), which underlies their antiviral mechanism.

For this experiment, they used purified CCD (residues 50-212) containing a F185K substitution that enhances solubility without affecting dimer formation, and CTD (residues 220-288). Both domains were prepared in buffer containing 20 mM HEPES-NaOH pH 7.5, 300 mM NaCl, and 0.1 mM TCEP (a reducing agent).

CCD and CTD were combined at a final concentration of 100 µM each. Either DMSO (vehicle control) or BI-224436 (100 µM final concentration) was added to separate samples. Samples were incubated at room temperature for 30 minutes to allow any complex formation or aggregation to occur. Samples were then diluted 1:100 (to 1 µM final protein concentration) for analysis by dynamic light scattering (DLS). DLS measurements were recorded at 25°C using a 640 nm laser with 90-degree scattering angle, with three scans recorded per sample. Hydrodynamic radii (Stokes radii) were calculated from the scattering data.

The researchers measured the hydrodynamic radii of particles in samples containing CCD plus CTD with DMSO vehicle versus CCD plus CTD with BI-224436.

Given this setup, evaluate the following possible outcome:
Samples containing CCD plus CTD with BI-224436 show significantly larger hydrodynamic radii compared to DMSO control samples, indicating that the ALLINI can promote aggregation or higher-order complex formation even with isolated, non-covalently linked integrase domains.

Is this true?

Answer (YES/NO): YES